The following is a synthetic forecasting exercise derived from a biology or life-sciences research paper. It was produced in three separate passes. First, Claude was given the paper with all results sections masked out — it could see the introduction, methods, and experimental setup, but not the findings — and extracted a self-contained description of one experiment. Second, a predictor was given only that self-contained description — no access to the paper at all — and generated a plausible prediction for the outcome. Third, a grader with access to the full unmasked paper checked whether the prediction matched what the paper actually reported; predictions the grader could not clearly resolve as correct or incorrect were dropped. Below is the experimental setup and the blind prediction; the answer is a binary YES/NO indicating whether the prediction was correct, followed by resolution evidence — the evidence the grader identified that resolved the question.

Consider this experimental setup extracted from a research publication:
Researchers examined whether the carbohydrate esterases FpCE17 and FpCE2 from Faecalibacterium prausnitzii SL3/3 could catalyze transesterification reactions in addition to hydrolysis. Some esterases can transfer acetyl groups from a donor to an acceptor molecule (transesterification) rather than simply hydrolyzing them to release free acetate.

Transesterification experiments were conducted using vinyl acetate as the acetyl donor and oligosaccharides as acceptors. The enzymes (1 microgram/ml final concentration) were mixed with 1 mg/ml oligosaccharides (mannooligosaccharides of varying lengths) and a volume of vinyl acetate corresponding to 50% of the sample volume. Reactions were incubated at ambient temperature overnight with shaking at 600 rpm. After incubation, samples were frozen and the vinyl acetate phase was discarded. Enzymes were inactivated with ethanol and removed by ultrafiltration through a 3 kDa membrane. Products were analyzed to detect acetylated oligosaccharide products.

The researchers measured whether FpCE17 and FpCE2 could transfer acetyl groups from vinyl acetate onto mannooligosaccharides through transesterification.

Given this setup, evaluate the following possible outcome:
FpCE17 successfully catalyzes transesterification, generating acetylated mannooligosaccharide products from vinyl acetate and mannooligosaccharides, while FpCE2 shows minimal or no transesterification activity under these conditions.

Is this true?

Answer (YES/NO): NO